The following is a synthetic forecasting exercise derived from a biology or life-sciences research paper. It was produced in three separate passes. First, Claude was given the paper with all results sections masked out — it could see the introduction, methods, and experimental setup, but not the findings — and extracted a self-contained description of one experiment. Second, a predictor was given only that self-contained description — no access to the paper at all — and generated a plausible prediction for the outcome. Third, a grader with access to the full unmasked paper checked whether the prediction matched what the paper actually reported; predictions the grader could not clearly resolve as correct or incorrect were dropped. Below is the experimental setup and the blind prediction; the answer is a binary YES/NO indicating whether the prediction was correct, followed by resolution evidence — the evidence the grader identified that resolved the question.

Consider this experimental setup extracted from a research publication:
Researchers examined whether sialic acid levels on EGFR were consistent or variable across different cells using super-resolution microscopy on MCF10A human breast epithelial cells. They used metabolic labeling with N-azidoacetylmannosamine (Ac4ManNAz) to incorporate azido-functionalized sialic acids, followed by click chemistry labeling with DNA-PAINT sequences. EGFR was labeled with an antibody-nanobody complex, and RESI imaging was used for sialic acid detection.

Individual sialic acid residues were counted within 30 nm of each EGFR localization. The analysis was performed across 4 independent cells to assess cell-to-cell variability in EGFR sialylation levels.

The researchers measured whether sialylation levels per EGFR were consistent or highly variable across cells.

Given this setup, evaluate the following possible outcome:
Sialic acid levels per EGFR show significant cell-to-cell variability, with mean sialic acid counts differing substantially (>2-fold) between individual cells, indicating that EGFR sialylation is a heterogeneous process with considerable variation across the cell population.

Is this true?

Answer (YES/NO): NO